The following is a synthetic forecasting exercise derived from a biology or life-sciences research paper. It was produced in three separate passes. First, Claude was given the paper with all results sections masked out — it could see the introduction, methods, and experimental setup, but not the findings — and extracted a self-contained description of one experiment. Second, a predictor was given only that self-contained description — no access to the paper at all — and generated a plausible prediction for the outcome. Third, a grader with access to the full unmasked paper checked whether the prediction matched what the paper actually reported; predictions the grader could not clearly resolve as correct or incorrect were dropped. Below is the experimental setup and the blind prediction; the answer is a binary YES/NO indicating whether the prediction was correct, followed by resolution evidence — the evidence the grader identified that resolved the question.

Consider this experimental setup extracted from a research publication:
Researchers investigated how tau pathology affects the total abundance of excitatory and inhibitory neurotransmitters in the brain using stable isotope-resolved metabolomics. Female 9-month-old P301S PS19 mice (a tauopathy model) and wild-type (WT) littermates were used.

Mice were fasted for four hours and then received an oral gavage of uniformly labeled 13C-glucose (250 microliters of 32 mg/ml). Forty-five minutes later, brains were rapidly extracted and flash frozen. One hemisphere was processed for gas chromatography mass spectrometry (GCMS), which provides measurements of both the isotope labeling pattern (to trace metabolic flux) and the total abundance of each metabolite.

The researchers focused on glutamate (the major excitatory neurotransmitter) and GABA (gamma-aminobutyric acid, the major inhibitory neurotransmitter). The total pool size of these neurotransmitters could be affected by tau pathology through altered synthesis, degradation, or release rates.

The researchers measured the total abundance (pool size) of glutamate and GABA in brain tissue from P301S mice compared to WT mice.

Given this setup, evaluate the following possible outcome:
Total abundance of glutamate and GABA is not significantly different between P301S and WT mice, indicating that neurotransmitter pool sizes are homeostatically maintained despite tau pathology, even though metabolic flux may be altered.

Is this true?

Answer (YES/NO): NO